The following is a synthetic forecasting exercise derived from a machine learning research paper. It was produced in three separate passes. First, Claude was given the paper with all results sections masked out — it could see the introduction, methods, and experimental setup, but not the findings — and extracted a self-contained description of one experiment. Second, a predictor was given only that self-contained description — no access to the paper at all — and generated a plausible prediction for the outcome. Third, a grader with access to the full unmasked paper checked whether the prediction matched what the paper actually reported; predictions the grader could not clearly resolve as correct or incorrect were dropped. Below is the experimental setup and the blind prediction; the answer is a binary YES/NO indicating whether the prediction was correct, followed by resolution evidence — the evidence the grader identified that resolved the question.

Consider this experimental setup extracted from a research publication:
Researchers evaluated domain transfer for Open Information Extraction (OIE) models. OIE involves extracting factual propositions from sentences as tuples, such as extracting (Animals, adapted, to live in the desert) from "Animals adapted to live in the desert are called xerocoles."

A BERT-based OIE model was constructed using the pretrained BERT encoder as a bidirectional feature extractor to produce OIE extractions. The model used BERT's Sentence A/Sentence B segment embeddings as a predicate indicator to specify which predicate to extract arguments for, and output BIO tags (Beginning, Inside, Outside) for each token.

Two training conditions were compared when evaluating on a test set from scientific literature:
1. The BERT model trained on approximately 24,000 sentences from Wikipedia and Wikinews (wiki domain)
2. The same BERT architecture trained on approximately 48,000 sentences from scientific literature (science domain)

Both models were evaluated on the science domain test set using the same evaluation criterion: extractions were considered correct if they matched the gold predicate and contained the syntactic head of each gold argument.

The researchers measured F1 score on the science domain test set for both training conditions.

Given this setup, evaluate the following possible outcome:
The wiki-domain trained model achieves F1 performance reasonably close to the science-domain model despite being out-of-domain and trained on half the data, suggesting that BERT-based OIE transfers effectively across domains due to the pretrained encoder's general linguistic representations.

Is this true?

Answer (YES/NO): YES